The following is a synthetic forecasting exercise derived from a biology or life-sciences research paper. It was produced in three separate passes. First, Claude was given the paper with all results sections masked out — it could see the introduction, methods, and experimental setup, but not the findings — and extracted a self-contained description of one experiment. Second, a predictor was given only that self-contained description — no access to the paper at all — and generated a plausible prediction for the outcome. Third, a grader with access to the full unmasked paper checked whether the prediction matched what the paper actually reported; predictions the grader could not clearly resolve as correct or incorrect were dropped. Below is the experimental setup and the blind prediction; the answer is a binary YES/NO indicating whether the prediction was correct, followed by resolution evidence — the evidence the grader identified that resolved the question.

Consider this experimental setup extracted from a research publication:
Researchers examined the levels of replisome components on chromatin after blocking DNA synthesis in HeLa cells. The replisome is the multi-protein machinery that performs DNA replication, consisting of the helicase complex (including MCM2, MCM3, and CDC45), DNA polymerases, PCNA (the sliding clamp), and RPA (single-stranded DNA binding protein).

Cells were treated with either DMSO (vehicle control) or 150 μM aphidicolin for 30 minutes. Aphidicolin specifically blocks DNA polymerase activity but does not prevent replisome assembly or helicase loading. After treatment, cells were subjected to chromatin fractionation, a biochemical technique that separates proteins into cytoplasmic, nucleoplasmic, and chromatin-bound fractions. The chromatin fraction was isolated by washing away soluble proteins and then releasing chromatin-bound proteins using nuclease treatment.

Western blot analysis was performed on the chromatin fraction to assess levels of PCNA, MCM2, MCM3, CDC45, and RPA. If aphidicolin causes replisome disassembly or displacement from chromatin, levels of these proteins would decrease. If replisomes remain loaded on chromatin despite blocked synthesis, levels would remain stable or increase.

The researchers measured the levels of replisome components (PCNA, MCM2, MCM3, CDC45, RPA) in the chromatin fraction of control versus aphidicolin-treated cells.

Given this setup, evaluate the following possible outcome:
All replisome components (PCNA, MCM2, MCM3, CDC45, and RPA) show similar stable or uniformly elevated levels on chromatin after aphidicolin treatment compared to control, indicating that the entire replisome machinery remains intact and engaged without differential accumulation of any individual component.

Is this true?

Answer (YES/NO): NO